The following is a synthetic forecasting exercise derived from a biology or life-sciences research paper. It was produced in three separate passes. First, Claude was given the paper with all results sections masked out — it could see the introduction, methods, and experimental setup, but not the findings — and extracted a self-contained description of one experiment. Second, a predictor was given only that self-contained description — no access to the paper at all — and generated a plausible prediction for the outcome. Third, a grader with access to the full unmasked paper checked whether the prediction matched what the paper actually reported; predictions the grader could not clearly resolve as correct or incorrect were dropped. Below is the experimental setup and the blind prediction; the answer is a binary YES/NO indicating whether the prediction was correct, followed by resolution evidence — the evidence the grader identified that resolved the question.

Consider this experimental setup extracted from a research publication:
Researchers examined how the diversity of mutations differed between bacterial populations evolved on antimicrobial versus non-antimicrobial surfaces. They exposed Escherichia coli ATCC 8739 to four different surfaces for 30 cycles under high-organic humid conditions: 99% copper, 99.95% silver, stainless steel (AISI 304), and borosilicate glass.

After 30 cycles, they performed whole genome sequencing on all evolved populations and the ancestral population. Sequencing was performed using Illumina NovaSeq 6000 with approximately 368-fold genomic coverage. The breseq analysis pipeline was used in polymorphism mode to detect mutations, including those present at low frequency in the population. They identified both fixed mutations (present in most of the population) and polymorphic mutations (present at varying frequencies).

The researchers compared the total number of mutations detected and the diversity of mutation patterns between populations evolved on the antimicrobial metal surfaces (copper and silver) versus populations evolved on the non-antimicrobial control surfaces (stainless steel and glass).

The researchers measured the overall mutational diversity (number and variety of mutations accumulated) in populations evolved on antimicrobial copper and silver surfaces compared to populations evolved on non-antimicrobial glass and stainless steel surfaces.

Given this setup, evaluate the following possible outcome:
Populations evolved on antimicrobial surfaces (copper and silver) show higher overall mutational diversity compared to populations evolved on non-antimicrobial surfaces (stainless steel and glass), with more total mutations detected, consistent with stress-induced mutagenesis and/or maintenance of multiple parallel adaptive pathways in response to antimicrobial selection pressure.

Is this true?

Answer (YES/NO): NO